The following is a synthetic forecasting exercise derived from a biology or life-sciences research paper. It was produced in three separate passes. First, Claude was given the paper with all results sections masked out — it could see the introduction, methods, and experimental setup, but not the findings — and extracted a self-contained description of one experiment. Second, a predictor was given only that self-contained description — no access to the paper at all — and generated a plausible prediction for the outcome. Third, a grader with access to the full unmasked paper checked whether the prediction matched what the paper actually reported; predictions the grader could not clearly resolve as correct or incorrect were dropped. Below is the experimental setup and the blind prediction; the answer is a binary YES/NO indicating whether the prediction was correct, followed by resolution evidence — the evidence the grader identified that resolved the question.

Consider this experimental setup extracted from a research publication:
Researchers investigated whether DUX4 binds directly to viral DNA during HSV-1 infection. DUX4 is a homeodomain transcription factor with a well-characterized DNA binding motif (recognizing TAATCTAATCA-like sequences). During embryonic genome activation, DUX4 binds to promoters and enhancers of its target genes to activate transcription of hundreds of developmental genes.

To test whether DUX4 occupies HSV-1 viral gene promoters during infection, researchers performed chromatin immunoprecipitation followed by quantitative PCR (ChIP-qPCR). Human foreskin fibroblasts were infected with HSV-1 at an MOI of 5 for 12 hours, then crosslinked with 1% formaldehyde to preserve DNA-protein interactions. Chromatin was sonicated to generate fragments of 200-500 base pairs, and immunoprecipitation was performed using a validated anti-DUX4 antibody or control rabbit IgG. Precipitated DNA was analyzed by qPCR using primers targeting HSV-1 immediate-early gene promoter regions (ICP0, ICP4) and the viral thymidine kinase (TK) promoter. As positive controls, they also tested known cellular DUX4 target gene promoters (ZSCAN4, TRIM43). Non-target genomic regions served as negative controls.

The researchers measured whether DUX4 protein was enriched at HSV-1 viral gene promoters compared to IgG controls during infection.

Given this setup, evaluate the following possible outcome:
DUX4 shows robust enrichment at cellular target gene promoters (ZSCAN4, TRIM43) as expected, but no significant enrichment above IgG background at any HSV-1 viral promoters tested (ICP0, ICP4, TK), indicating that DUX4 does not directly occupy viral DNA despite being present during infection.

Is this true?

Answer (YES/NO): NO